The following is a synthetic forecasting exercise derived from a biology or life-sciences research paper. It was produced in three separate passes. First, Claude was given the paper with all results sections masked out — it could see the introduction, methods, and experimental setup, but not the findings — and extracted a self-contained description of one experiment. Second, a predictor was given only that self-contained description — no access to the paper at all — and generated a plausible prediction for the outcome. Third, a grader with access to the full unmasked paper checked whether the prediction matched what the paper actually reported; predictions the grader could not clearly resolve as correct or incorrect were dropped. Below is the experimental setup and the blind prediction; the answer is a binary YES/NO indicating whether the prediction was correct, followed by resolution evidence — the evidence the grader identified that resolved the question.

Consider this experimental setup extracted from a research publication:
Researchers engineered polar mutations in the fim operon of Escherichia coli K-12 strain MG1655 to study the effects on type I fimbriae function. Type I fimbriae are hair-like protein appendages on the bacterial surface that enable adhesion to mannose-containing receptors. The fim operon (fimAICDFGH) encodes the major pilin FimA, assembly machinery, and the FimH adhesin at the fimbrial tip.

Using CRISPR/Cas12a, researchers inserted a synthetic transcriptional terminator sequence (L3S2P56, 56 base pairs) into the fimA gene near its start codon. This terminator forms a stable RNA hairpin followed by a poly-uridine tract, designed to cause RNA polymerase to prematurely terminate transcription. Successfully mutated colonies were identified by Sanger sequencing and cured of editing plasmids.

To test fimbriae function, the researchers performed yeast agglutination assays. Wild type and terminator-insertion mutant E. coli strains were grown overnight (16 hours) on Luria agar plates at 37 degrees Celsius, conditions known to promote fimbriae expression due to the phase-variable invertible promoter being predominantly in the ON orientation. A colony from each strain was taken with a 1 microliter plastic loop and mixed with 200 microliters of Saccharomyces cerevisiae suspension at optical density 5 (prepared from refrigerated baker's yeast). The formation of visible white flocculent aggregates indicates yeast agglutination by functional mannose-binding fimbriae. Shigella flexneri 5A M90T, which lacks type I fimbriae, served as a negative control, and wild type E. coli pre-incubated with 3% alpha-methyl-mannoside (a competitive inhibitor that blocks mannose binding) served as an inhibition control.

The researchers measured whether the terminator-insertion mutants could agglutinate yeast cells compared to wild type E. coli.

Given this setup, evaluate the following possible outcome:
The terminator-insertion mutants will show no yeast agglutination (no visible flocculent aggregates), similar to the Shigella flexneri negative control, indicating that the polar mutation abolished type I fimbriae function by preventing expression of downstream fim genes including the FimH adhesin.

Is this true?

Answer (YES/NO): YES